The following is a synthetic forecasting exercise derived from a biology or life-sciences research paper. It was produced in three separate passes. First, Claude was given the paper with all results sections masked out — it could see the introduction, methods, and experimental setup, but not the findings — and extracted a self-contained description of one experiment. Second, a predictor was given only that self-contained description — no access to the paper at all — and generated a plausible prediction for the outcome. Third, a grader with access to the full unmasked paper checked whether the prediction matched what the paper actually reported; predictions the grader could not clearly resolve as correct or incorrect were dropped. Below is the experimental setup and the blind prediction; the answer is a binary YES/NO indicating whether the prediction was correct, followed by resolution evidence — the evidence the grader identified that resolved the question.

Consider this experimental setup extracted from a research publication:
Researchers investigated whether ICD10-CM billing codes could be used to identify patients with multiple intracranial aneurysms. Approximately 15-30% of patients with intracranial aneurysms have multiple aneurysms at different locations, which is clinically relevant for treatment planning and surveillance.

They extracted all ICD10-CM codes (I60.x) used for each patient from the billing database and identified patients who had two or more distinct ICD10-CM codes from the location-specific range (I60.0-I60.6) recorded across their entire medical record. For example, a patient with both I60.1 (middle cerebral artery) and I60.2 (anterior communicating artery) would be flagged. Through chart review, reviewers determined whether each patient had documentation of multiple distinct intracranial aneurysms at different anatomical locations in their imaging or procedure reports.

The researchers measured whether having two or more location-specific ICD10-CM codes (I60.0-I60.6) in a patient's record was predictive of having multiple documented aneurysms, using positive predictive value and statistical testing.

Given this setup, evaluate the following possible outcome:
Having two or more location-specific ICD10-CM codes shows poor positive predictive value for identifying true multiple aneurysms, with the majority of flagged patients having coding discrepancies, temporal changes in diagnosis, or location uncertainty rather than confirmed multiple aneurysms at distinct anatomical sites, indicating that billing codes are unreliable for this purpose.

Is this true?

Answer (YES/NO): NO